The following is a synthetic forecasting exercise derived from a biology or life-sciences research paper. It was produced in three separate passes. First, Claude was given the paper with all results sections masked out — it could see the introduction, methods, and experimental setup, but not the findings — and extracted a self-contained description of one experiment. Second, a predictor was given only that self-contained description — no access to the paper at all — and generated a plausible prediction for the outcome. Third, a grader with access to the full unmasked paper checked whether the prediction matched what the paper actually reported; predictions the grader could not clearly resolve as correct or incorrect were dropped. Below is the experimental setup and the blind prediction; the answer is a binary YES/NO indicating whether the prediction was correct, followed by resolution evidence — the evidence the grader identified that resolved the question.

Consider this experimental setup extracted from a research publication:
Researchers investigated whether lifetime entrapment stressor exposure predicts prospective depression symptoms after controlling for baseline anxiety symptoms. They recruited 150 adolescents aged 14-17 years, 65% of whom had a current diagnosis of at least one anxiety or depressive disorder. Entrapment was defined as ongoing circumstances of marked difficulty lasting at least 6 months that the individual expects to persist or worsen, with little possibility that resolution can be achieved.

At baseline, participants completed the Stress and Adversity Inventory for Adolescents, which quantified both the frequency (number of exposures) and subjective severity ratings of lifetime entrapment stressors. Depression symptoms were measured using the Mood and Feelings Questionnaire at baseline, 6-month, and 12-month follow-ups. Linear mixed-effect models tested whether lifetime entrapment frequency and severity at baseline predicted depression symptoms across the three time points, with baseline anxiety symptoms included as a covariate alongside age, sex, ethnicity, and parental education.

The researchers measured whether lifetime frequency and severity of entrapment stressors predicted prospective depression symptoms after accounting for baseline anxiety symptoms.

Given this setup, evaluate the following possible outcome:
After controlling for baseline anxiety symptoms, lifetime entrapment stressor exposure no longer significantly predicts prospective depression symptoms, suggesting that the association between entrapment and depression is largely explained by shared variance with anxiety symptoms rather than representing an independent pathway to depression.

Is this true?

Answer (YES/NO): NO